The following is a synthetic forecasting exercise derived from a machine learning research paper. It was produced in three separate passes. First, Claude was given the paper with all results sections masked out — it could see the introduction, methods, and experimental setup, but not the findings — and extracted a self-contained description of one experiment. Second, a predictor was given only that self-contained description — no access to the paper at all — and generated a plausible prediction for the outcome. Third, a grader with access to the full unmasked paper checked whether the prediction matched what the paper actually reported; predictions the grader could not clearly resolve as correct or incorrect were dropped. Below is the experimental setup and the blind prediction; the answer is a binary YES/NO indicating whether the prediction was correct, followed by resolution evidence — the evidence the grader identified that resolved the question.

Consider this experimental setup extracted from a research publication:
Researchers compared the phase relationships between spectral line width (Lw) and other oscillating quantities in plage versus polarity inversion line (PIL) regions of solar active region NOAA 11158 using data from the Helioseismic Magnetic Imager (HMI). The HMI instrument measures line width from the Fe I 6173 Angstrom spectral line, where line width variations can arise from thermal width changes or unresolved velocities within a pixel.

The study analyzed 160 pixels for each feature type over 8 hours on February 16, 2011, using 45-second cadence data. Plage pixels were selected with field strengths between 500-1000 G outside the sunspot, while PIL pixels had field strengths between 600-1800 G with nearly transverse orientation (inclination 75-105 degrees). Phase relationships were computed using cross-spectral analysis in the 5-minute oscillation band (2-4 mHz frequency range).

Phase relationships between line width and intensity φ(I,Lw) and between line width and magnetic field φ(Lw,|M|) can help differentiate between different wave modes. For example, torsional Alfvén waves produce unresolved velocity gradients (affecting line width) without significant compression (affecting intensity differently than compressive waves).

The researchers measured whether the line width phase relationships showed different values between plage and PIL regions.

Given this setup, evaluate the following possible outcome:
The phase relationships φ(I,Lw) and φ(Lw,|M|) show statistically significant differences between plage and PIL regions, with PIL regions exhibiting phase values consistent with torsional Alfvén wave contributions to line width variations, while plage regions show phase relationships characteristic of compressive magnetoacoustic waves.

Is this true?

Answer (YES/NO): NO